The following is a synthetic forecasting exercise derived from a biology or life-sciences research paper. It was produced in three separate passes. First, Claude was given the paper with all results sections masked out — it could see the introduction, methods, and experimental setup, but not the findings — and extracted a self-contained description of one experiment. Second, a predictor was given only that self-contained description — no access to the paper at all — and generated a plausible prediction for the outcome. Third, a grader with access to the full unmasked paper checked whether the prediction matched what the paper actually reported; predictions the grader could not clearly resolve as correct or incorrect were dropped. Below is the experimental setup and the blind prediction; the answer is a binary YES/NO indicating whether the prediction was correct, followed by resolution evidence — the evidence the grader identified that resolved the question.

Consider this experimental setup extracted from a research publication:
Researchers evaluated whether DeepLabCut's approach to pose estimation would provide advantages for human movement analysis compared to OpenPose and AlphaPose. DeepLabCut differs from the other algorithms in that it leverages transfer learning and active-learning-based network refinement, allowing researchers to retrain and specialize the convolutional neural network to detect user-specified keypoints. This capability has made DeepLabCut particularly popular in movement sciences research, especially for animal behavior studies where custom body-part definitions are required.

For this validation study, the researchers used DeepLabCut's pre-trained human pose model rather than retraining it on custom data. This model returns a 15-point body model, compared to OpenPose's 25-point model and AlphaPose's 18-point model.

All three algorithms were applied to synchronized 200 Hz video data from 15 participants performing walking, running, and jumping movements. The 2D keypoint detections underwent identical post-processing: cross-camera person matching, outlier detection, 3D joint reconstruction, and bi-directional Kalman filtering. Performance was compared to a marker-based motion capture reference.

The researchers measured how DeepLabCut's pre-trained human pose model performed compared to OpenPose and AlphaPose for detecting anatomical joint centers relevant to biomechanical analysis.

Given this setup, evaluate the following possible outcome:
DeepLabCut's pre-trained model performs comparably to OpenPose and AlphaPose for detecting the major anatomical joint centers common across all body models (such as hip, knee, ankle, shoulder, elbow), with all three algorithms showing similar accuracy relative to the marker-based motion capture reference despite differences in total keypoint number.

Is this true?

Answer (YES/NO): NO